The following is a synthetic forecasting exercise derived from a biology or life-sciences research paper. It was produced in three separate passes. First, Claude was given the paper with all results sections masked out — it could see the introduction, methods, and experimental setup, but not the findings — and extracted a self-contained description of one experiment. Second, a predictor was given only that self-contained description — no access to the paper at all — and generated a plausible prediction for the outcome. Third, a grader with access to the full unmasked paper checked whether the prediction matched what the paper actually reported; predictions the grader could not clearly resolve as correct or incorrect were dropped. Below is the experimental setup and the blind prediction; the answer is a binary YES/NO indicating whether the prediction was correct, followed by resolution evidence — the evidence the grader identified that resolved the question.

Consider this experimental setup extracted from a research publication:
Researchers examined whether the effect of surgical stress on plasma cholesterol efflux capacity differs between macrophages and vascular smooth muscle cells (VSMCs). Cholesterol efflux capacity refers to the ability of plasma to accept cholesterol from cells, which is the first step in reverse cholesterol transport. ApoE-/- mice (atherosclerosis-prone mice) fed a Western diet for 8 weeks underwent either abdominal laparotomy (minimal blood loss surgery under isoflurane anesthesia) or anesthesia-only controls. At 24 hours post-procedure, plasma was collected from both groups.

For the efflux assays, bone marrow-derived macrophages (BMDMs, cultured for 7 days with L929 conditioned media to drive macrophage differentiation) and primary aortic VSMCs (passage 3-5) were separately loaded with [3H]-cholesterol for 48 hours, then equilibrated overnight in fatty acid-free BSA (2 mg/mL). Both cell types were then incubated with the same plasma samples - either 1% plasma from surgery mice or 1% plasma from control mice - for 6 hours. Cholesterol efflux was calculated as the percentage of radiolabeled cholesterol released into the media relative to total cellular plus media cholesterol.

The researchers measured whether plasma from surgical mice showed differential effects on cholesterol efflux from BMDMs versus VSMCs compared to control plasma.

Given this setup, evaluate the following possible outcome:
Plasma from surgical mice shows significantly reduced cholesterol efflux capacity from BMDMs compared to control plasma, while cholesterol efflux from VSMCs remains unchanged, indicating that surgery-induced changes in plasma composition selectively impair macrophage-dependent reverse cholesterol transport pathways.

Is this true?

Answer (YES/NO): NO